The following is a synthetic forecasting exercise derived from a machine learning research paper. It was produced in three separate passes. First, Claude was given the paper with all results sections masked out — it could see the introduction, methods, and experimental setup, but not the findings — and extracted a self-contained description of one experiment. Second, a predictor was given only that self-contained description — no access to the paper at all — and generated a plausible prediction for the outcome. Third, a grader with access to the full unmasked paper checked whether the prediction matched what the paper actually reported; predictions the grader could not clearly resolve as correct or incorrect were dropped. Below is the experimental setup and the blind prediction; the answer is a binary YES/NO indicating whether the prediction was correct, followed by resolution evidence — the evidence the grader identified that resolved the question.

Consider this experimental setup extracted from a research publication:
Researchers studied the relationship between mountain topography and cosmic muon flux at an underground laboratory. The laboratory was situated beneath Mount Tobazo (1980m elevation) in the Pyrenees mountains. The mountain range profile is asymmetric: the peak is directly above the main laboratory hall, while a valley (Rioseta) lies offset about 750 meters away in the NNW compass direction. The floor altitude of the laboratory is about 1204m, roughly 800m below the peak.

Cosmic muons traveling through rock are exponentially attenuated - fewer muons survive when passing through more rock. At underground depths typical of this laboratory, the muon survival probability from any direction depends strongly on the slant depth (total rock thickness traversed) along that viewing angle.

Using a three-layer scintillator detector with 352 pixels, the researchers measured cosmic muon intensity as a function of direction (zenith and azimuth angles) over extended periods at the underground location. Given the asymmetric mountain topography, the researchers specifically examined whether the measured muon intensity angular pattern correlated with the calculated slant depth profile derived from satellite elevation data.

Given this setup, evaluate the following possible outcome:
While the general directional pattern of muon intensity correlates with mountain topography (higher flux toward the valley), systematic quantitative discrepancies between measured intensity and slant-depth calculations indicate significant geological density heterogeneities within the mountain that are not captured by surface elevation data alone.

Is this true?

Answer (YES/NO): NO